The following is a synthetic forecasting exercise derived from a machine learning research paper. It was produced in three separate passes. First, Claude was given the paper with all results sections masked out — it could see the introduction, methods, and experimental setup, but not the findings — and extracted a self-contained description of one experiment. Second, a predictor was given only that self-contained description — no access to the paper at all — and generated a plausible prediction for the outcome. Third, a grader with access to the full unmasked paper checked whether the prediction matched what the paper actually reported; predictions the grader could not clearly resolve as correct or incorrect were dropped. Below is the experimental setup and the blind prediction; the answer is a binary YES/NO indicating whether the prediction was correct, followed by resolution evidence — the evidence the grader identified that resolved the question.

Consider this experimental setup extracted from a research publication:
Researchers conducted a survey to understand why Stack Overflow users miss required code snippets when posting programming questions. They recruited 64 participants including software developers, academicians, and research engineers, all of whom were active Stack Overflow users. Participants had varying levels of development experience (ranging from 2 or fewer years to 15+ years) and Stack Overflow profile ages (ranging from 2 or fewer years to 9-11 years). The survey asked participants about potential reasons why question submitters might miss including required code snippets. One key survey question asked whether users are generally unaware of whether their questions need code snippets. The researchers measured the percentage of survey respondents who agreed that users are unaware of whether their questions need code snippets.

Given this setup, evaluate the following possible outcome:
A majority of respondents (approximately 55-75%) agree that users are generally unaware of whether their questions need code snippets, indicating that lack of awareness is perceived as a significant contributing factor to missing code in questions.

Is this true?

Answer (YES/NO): YES